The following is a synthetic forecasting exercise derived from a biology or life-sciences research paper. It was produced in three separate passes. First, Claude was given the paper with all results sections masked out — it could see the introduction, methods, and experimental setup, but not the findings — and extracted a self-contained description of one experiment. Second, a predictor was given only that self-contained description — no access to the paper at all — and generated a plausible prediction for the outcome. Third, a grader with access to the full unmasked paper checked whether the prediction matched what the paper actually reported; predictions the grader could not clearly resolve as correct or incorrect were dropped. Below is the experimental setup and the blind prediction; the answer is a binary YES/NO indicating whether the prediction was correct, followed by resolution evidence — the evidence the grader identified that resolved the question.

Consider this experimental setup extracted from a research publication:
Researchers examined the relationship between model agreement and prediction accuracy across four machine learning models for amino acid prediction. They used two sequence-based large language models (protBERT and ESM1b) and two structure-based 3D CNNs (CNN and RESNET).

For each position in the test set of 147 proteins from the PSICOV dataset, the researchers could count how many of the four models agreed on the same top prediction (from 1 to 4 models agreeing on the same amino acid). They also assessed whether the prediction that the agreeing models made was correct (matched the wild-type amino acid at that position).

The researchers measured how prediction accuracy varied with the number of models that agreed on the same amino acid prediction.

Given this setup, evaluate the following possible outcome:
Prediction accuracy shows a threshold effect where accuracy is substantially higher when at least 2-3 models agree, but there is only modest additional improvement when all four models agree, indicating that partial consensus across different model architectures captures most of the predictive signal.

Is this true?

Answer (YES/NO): NO